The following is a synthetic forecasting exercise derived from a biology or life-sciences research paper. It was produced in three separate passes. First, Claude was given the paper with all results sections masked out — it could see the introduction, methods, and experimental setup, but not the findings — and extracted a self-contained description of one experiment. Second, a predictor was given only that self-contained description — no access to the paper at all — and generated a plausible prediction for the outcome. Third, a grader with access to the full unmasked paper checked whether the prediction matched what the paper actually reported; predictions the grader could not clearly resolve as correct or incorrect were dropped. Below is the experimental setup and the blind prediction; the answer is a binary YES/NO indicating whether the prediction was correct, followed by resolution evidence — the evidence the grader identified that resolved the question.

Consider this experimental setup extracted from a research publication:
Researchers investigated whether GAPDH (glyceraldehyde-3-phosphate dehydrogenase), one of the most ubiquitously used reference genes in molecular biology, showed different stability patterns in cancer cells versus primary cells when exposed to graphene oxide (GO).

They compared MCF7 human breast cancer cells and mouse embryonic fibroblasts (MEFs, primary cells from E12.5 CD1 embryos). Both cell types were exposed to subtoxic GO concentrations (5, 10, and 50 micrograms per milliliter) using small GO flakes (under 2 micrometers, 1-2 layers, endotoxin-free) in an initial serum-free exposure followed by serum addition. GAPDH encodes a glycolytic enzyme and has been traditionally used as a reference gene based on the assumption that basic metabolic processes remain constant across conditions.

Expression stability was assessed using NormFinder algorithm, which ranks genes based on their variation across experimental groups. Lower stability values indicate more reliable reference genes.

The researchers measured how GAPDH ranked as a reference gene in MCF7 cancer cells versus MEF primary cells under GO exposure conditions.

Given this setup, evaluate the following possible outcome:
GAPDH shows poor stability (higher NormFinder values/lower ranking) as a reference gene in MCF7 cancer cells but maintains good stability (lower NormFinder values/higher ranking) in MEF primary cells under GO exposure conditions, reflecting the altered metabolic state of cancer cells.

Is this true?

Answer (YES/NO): NO